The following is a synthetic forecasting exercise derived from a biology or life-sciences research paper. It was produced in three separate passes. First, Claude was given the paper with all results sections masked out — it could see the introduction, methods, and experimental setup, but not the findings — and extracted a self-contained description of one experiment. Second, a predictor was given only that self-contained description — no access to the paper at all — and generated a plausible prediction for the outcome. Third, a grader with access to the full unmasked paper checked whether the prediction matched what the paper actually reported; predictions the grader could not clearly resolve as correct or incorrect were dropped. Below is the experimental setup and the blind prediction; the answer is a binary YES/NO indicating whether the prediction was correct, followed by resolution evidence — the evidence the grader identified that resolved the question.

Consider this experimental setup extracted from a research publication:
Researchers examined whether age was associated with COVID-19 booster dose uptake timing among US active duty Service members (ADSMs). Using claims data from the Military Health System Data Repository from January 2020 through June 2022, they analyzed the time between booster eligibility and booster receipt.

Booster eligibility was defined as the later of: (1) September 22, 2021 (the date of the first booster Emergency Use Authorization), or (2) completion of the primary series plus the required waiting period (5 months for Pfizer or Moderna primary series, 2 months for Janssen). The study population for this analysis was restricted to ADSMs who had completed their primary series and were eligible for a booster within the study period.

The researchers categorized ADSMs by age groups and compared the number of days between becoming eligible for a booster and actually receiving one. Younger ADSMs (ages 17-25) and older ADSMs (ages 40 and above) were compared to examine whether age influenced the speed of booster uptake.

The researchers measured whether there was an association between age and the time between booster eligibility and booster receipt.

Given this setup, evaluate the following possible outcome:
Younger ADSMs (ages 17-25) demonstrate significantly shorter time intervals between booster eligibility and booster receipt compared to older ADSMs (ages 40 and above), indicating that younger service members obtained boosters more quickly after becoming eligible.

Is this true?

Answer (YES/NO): NO